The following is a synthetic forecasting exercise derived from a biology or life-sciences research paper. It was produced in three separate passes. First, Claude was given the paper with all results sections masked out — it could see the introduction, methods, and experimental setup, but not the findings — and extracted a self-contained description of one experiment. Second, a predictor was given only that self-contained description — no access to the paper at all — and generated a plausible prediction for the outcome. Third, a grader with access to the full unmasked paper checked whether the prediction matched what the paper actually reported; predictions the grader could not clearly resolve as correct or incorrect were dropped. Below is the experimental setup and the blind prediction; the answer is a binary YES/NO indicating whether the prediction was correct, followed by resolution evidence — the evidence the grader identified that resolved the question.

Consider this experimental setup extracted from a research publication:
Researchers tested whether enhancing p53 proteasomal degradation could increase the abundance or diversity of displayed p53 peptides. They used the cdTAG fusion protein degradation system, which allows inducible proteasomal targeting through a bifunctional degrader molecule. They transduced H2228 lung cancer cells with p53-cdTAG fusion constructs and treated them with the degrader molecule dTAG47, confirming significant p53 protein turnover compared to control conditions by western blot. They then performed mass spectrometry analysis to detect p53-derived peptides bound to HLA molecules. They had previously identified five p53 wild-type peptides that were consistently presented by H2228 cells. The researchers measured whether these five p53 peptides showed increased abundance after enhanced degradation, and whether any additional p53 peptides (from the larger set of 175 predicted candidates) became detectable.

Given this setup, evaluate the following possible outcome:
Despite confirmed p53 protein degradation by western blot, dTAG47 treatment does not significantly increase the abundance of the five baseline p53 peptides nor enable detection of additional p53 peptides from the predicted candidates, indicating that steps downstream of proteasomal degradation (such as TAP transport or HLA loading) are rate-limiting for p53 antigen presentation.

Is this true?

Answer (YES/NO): YES